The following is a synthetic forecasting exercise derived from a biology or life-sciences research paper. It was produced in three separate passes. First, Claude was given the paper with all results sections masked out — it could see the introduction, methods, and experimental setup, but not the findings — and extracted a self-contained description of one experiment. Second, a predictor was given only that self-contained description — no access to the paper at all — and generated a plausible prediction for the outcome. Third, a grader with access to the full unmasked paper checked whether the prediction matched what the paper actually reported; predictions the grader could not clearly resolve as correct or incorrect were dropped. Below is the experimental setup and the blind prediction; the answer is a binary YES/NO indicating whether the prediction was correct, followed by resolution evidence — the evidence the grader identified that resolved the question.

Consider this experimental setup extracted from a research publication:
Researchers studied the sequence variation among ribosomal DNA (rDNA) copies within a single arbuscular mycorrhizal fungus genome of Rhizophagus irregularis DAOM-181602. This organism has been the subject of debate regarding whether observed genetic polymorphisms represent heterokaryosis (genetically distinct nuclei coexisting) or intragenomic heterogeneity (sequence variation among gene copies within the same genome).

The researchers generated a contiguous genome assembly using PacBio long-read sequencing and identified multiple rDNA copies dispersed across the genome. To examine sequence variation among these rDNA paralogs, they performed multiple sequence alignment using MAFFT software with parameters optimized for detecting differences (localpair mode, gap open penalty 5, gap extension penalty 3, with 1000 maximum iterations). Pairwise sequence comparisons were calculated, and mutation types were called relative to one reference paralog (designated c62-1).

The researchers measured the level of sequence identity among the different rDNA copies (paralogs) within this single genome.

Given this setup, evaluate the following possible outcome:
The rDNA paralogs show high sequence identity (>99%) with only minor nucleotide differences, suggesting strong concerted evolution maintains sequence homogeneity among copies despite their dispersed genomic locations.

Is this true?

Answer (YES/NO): NO